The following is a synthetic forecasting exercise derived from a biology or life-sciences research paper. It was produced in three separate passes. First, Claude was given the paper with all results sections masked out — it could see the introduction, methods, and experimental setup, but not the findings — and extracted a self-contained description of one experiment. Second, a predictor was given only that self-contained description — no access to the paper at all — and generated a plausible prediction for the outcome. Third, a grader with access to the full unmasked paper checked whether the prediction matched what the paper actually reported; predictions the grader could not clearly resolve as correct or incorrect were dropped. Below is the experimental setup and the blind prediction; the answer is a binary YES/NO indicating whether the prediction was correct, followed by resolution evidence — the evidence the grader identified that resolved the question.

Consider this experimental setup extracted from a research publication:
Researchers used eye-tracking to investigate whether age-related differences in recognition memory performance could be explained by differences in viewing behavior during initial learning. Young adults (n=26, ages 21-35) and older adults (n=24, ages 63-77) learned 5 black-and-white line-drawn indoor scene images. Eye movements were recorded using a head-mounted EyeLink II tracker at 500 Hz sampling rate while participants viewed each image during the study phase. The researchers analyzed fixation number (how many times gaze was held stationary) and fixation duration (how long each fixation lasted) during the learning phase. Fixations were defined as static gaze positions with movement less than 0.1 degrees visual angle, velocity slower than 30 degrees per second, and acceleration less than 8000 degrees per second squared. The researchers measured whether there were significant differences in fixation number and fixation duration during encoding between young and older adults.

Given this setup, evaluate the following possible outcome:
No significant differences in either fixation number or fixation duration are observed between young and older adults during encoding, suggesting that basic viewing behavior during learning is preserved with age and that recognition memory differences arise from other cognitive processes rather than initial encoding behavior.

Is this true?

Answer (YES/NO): NO